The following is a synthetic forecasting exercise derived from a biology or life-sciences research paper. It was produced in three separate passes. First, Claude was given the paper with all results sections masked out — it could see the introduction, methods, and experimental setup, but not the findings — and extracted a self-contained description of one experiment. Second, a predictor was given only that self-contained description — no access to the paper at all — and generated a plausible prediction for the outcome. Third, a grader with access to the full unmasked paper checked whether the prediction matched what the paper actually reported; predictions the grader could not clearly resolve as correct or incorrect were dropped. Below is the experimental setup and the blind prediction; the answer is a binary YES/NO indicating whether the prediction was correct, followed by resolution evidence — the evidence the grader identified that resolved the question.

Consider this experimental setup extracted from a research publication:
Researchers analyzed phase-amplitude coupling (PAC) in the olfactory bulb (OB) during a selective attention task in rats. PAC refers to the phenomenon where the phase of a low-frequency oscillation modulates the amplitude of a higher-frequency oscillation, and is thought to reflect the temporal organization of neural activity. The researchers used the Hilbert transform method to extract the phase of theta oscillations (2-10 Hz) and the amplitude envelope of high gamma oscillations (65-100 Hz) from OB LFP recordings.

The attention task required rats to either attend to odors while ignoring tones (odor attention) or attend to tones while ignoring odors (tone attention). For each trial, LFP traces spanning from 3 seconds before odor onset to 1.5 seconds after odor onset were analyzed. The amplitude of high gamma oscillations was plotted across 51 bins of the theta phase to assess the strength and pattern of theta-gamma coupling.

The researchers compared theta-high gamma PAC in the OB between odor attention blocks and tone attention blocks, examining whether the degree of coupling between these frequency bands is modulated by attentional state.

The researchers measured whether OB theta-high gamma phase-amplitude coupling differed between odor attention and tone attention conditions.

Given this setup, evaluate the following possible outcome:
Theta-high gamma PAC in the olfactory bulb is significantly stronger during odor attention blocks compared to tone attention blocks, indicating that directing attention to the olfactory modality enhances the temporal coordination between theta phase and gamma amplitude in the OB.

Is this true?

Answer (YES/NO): NO